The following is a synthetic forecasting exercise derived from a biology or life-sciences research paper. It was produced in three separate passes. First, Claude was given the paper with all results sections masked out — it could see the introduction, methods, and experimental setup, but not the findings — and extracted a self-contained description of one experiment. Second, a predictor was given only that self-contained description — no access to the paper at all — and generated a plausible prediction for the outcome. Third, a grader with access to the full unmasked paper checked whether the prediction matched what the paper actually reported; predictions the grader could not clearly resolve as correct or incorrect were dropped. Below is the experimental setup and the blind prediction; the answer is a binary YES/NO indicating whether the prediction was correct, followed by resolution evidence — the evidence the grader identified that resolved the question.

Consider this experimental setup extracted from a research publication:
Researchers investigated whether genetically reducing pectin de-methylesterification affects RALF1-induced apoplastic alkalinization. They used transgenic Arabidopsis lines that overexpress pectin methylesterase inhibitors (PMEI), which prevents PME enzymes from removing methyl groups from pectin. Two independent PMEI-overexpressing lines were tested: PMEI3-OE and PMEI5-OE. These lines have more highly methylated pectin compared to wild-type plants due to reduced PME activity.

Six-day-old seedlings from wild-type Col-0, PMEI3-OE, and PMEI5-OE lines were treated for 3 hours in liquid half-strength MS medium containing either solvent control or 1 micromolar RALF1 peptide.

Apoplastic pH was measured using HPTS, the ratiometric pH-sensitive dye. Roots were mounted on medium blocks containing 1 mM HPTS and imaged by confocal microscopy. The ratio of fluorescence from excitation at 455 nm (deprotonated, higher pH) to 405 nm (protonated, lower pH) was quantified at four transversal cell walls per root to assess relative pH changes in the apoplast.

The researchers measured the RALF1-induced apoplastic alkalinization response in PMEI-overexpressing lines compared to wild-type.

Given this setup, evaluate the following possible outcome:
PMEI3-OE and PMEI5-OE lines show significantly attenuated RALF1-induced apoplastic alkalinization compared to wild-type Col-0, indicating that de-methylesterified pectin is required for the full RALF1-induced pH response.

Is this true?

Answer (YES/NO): NO